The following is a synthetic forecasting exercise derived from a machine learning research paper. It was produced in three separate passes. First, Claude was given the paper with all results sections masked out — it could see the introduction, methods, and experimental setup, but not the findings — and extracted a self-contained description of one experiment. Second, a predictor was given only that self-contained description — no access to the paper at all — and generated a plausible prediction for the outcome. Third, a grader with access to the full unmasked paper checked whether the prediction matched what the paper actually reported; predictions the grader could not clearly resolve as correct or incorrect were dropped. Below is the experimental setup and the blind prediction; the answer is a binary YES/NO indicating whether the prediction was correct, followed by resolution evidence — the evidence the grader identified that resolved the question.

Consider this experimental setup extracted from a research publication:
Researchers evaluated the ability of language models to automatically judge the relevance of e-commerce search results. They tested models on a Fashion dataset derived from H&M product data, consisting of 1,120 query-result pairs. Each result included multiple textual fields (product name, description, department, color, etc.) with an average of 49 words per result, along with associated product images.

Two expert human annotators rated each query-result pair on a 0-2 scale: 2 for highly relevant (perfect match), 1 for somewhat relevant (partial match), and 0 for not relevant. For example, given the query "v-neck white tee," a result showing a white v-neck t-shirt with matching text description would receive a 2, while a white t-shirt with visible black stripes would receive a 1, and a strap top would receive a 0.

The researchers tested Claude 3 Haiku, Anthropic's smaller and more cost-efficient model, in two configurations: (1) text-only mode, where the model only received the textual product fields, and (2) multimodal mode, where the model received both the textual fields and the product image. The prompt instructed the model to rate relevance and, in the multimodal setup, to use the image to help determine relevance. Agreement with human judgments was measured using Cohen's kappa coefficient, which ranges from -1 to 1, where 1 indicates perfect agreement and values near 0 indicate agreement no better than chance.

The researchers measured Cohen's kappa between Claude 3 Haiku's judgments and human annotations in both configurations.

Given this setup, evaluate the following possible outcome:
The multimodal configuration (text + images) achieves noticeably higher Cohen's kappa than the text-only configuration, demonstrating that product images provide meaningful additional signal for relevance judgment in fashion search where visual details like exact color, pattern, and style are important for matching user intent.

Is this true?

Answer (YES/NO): NO